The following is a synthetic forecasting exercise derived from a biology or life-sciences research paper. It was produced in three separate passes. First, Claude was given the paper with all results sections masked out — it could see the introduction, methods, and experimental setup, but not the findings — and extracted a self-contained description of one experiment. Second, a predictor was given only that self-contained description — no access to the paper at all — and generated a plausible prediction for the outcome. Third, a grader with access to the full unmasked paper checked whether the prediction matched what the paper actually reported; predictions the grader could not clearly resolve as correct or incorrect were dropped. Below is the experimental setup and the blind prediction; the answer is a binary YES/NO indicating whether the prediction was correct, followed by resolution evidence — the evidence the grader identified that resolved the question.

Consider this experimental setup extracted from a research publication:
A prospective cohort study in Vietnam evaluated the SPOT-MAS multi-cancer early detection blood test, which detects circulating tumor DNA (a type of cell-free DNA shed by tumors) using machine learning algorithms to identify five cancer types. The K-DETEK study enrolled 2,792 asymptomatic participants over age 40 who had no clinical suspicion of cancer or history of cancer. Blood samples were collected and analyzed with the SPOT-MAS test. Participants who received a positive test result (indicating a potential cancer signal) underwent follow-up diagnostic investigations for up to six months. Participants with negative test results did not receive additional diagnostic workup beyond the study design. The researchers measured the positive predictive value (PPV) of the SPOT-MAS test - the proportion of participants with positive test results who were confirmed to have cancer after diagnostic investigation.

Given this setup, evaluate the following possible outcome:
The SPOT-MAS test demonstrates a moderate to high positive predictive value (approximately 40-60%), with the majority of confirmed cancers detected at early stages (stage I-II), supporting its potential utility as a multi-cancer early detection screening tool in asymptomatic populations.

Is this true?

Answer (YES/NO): NO